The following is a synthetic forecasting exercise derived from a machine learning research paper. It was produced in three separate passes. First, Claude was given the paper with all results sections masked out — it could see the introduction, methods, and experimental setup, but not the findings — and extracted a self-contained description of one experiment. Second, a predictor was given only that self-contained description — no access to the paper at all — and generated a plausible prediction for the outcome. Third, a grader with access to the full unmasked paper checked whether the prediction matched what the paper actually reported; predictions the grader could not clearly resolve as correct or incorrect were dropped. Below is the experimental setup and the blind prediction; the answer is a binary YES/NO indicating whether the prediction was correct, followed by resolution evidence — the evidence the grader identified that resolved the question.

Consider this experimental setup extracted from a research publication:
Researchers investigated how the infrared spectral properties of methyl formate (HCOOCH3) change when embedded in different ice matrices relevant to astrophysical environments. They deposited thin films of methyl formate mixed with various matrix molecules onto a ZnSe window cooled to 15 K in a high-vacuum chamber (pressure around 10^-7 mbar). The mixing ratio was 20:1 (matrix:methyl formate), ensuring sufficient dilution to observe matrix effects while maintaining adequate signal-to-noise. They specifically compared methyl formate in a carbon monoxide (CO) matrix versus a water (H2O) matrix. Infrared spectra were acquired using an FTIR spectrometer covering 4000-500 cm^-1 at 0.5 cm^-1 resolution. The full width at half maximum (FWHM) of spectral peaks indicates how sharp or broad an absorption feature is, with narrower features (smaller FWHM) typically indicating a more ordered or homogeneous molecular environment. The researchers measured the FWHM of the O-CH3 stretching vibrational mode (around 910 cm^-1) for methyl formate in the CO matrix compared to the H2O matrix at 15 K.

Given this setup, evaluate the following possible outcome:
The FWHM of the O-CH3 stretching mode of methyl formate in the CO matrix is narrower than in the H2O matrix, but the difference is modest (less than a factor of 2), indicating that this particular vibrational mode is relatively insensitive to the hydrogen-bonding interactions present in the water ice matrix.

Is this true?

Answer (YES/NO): YES